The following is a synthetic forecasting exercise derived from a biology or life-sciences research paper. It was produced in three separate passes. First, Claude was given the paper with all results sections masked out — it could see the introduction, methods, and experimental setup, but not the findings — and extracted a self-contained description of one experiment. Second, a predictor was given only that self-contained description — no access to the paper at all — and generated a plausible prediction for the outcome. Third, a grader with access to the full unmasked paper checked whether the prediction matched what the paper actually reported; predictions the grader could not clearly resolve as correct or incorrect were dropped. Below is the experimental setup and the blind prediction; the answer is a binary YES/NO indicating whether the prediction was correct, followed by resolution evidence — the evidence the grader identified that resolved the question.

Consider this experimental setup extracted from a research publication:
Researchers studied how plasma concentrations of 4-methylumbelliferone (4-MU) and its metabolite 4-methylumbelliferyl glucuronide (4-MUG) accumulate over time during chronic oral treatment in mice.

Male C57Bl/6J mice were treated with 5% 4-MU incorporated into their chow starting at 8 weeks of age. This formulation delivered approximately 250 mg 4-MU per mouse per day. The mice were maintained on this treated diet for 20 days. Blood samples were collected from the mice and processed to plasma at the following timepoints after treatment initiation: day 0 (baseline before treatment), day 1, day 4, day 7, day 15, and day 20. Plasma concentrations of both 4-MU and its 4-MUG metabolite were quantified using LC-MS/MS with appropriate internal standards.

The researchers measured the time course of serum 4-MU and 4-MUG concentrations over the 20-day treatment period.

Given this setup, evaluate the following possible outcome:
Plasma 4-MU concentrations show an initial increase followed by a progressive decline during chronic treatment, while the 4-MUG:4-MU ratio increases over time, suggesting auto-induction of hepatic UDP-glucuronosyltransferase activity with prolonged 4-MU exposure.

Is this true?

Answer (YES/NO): NO